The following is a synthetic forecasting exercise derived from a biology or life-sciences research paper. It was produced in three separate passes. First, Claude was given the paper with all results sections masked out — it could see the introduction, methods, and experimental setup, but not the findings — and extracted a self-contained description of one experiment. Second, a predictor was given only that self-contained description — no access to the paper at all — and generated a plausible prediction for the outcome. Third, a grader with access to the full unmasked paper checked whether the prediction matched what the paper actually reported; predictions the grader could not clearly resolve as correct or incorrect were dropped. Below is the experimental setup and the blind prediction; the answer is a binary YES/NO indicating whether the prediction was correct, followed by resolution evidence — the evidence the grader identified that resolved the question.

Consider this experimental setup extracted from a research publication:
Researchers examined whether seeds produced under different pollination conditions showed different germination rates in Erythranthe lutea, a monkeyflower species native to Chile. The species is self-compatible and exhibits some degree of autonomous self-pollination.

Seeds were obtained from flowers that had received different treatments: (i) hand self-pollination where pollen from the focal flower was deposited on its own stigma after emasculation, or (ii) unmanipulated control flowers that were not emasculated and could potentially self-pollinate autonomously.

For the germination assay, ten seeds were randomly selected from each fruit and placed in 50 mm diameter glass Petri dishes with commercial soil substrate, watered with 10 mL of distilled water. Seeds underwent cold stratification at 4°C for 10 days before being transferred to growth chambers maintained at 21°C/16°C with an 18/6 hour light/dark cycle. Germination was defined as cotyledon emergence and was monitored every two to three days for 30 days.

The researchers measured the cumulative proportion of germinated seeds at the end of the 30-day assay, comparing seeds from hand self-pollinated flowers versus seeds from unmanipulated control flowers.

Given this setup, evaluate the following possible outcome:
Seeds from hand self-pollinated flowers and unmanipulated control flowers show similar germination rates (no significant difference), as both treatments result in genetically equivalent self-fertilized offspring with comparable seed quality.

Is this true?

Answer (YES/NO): YES